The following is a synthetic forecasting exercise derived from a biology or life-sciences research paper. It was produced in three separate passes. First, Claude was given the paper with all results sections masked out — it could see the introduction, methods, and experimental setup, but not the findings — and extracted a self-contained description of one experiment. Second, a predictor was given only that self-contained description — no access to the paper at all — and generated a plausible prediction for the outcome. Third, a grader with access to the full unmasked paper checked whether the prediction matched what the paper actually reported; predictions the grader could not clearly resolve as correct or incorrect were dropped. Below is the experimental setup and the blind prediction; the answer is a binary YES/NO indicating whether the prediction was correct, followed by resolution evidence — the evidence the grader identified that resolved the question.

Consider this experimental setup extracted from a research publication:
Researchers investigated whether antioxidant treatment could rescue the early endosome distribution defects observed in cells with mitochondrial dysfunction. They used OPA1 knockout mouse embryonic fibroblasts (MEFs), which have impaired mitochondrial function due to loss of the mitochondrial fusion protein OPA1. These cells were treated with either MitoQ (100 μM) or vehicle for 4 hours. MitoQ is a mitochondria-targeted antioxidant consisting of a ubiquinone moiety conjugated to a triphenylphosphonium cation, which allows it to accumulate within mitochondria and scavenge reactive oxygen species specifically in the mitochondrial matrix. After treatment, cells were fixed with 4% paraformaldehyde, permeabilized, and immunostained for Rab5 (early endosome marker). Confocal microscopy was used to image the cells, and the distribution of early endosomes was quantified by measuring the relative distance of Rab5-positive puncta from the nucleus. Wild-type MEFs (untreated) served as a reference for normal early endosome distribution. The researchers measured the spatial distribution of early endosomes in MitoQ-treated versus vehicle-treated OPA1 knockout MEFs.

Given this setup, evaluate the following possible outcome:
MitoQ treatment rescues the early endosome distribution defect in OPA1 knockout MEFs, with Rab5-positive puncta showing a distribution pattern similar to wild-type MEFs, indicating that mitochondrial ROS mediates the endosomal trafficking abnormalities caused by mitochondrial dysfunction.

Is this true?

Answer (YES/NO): YES